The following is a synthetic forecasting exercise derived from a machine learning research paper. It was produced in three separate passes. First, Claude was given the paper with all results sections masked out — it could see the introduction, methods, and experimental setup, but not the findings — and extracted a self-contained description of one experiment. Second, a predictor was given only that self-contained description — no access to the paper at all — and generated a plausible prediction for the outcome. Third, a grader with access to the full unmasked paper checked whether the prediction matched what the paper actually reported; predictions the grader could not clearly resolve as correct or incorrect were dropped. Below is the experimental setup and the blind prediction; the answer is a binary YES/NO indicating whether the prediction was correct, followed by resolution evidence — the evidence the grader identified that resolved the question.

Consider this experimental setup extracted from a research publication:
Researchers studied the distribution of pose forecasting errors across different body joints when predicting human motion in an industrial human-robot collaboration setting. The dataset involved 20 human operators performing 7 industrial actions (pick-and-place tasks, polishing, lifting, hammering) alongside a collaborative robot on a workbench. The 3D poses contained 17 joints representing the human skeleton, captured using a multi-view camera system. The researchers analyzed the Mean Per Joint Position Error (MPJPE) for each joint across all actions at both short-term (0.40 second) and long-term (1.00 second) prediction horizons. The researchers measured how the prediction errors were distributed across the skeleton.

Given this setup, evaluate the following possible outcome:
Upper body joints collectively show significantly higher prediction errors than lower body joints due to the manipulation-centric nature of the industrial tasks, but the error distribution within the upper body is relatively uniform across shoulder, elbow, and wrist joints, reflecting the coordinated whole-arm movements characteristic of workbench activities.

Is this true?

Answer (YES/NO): NO